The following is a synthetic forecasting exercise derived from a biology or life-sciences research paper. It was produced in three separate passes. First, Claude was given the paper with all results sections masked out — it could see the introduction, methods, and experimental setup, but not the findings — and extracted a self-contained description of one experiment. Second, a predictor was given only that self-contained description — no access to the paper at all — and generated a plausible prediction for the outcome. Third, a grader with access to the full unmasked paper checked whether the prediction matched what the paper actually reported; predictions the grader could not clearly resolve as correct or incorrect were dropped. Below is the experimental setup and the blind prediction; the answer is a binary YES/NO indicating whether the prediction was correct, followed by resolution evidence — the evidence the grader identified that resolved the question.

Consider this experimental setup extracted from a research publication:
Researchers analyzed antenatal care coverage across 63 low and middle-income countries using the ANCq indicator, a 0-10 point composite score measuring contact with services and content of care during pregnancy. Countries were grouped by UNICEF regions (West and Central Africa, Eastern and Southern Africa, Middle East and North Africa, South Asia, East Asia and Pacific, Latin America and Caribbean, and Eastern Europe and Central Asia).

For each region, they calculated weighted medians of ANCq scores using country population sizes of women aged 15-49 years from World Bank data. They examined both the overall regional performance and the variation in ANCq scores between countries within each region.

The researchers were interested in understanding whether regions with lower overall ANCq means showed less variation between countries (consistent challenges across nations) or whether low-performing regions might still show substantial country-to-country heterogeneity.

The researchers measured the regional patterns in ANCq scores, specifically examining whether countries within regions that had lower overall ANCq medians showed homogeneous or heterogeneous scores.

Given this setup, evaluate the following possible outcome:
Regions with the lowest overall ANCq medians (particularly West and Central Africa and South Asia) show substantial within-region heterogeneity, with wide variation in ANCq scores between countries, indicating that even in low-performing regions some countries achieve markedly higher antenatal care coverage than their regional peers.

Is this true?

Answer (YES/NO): NO